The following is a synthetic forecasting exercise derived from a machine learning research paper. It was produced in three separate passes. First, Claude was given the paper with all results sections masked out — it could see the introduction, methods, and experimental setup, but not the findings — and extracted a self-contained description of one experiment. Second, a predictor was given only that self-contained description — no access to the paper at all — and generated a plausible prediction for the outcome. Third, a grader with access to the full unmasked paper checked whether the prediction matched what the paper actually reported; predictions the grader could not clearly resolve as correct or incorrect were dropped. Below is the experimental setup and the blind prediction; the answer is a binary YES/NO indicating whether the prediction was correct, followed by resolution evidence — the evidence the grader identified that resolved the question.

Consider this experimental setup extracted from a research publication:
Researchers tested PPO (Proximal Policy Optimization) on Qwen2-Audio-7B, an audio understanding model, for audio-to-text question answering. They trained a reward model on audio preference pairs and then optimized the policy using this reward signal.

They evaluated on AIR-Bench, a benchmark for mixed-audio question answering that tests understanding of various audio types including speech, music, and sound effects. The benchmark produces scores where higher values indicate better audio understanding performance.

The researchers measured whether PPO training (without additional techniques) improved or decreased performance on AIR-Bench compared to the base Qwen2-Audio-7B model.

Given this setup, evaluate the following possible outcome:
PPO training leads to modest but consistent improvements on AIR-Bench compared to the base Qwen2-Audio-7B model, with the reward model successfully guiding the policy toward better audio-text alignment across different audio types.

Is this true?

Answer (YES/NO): NO